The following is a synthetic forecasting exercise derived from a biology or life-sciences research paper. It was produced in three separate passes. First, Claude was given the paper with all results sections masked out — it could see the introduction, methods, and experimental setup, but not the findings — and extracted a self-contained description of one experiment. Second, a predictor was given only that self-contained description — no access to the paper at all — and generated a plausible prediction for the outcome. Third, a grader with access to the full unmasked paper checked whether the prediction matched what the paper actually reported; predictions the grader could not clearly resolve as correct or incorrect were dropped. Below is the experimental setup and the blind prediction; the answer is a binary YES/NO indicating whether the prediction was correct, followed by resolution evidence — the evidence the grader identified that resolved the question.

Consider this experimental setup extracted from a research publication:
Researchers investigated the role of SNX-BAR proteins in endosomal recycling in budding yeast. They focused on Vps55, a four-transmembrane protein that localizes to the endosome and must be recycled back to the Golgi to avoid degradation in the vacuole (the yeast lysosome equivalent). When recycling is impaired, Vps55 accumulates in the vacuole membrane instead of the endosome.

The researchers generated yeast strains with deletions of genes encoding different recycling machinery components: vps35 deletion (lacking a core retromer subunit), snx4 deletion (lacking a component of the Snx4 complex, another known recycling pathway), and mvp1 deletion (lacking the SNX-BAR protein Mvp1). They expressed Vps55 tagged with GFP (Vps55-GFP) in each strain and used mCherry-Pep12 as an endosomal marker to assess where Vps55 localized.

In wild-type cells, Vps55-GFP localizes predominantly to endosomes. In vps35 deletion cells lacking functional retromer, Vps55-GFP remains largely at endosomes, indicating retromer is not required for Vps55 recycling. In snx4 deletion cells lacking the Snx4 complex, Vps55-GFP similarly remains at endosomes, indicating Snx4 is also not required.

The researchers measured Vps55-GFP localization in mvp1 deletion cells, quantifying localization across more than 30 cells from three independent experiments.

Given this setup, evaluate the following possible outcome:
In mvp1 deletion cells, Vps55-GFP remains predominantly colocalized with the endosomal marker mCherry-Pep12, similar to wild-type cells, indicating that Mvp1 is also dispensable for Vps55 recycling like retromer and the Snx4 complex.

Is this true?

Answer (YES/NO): NO